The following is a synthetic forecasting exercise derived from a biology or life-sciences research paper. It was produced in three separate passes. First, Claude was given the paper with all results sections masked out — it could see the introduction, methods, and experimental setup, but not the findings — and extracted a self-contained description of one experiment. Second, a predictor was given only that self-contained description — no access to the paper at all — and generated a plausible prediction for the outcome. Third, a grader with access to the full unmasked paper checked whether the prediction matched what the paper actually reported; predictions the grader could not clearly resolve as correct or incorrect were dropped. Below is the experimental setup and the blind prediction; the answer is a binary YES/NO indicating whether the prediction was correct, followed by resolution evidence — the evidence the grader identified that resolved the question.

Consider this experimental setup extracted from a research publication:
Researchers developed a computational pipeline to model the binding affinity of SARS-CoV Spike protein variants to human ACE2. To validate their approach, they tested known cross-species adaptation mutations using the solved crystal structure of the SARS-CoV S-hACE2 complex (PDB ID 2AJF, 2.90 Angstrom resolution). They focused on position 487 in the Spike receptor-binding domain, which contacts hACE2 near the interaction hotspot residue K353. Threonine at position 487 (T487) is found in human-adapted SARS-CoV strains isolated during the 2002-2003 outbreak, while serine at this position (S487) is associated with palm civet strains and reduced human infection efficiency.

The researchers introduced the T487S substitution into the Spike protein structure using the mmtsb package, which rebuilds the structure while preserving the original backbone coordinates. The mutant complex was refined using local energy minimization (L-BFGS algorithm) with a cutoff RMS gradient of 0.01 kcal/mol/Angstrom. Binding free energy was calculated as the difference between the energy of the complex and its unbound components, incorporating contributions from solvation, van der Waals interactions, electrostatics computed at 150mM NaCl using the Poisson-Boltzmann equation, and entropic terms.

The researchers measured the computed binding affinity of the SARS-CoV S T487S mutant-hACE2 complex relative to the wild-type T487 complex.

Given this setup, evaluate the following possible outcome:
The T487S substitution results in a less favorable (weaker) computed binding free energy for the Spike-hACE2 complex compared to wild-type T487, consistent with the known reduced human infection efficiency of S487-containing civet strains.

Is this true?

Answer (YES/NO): YES